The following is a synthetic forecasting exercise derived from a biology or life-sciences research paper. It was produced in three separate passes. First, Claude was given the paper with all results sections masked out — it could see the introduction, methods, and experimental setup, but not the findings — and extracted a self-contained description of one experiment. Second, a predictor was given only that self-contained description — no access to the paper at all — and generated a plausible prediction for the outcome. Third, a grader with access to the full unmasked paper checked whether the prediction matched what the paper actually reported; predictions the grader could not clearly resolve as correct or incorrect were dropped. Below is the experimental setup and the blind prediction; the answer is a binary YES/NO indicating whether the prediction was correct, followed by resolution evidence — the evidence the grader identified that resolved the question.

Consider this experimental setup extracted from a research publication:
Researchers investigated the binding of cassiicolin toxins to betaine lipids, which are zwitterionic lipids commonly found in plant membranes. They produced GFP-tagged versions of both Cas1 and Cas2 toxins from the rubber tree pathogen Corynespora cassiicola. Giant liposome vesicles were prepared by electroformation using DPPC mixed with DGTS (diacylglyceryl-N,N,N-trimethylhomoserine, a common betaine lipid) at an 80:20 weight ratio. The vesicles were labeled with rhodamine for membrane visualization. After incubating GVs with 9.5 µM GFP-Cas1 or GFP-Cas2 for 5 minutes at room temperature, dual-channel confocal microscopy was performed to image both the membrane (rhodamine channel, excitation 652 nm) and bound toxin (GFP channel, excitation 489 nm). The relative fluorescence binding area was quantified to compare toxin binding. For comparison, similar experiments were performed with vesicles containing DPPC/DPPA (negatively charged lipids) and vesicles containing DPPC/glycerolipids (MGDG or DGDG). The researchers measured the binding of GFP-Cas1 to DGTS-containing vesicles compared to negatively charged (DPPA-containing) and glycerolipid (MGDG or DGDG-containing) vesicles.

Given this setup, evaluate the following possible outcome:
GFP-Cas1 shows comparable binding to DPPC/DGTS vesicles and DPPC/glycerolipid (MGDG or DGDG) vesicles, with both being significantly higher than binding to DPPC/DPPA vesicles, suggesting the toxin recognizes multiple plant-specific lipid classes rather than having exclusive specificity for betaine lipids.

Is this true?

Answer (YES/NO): NO